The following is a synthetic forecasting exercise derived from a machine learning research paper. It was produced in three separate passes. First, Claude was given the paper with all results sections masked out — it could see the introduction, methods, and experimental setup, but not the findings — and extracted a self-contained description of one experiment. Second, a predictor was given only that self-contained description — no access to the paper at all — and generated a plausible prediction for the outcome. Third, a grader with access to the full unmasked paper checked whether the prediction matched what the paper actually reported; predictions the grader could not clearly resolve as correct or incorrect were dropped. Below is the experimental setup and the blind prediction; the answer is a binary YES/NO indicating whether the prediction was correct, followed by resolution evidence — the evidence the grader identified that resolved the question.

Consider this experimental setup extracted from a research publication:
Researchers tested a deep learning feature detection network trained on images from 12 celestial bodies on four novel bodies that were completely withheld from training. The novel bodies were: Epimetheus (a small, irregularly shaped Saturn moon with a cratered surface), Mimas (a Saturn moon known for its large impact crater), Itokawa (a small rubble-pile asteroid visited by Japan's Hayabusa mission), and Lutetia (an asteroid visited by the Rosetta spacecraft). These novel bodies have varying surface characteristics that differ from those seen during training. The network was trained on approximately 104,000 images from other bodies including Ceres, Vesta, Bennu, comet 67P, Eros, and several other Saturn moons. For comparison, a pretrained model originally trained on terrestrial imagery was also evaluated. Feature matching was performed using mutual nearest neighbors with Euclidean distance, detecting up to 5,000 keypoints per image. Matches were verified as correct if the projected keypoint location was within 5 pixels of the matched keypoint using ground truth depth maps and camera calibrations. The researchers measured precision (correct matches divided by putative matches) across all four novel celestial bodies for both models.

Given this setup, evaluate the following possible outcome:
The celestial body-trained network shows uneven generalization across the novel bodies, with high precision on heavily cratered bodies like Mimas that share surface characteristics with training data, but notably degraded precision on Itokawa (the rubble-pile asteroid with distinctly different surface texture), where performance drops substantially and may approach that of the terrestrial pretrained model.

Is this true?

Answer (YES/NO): NO